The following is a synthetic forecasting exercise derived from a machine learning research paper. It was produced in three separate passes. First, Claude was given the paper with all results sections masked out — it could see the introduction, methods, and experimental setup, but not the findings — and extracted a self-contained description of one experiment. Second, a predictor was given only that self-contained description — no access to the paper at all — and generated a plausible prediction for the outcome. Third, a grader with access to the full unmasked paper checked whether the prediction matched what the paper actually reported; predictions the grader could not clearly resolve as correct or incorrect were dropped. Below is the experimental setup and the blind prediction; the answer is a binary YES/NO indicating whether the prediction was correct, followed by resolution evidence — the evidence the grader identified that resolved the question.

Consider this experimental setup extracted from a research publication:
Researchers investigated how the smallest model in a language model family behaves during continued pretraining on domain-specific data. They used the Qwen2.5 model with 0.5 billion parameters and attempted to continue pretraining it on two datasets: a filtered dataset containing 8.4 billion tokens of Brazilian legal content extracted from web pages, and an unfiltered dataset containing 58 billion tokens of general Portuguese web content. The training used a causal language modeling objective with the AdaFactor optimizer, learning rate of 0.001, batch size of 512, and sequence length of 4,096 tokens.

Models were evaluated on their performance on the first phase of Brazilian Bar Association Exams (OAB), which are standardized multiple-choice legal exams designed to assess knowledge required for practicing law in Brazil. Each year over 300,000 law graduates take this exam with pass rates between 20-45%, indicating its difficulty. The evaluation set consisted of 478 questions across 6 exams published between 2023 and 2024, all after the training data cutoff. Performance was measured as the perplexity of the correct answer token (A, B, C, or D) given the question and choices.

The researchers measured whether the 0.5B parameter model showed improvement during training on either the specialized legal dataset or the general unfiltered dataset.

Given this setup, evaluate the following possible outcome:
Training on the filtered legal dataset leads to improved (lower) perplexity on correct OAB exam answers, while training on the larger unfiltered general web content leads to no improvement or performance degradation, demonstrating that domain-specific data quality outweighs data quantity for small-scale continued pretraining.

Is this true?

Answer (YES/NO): NO